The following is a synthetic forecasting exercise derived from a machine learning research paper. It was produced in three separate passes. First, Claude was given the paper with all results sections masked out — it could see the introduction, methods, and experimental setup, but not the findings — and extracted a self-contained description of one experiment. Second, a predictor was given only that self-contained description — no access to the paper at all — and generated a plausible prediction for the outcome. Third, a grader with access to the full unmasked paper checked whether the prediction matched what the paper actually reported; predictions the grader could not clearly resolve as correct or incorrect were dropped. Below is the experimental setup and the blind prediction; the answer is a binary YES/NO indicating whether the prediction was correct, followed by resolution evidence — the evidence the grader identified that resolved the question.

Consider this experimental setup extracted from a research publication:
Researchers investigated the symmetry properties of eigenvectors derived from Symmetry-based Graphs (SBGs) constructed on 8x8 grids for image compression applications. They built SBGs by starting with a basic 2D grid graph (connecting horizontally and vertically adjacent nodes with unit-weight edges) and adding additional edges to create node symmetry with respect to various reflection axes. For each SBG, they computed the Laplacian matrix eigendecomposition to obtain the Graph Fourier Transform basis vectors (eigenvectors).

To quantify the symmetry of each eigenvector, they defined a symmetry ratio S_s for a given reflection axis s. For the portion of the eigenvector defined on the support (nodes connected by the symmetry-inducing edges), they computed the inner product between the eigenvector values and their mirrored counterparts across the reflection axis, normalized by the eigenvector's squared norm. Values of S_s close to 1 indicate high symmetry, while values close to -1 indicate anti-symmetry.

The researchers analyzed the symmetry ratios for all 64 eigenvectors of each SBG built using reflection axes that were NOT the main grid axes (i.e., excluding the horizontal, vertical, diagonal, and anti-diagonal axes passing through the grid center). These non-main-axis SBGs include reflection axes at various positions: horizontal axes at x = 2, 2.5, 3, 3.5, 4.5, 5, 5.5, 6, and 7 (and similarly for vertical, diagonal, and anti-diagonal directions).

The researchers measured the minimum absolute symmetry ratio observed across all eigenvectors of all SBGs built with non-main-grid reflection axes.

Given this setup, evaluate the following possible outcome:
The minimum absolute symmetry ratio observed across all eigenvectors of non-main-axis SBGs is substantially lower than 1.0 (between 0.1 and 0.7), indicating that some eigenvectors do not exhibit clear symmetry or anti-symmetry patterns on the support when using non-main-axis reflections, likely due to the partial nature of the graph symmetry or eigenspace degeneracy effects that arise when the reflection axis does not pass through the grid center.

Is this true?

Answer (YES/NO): NO